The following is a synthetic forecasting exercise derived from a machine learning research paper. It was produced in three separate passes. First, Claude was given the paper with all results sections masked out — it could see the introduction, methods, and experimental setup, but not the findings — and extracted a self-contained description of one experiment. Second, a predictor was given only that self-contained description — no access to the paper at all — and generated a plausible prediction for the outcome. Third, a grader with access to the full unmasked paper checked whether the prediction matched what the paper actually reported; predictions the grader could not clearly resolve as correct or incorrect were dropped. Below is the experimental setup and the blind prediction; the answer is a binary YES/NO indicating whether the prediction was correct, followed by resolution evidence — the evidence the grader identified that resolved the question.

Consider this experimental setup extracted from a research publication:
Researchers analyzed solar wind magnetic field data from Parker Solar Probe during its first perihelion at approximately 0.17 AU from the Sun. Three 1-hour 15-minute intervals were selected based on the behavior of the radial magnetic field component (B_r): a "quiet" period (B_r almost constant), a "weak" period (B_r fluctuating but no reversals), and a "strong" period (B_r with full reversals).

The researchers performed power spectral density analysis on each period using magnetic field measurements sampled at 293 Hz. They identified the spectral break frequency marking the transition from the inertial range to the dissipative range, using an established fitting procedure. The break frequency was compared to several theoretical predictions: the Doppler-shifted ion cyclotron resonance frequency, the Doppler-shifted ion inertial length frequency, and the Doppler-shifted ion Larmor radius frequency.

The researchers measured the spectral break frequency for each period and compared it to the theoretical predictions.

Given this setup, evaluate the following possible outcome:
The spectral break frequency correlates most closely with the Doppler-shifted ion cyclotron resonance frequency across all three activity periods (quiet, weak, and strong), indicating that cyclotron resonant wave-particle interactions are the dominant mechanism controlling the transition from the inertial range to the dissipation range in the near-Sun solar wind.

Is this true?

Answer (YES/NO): YES